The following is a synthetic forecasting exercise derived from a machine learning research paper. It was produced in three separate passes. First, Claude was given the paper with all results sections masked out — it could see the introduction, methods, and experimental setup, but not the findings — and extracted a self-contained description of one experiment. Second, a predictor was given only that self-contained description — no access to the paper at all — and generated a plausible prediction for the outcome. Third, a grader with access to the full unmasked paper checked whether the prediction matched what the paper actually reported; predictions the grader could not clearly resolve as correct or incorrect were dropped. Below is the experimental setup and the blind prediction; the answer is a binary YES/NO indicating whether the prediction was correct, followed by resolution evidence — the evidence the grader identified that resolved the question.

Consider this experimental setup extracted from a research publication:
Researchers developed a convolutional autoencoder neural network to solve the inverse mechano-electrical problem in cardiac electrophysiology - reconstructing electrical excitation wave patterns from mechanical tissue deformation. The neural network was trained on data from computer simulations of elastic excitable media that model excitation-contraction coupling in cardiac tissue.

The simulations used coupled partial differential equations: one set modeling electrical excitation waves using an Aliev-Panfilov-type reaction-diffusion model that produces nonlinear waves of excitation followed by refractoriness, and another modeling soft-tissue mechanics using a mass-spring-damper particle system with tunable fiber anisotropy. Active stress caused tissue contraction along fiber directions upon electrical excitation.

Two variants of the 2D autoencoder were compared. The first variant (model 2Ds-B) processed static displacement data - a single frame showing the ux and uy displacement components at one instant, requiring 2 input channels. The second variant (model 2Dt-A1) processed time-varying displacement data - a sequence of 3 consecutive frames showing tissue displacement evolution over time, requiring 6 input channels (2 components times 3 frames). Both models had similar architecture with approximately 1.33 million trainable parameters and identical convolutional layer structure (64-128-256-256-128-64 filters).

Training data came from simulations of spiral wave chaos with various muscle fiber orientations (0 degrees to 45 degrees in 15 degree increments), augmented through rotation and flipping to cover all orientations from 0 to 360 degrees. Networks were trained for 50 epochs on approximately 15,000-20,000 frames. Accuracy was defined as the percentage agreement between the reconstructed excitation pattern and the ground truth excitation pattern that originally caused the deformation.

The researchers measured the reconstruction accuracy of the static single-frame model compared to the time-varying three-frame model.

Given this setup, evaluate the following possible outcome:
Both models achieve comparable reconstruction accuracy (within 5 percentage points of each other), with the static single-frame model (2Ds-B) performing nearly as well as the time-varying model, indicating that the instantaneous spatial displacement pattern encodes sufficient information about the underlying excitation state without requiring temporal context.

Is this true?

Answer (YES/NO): YES